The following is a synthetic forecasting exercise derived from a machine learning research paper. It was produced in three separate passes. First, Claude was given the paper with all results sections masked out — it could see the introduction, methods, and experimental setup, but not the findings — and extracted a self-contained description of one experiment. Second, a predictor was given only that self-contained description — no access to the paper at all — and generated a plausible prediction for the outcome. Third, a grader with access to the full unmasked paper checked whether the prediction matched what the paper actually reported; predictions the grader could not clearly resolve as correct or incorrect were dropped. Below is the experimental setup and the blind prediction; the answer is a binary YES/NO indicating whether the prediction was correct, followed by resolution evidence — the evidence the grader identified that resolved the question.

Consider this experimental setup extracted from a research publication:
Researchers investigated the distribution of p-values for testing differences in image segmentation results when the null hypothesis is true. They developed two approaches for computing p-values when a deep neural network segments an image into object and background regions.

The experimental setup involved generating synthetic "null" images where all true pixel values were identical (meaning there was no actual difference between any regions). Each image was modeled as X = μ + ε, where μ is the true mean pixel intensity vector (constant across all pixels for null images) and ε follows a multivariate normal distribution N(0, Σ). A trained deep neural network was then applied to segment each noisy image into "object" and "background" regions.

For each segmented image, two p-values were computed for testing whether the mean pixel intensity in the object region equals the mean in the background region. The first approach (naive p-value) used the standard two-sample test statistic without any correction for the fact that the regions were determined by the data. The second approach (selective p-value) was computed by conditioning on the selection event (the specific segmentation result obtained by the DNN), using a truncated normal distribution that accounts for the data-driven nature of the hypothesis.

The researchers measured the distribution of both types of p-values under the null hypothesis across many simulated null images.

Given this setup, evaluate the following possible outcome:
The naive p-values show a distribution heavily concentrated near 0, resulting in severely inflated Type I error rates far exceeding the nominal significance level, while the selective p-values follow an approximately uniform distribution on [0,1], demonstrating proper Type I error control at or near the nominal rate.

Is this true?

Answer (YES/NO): YES